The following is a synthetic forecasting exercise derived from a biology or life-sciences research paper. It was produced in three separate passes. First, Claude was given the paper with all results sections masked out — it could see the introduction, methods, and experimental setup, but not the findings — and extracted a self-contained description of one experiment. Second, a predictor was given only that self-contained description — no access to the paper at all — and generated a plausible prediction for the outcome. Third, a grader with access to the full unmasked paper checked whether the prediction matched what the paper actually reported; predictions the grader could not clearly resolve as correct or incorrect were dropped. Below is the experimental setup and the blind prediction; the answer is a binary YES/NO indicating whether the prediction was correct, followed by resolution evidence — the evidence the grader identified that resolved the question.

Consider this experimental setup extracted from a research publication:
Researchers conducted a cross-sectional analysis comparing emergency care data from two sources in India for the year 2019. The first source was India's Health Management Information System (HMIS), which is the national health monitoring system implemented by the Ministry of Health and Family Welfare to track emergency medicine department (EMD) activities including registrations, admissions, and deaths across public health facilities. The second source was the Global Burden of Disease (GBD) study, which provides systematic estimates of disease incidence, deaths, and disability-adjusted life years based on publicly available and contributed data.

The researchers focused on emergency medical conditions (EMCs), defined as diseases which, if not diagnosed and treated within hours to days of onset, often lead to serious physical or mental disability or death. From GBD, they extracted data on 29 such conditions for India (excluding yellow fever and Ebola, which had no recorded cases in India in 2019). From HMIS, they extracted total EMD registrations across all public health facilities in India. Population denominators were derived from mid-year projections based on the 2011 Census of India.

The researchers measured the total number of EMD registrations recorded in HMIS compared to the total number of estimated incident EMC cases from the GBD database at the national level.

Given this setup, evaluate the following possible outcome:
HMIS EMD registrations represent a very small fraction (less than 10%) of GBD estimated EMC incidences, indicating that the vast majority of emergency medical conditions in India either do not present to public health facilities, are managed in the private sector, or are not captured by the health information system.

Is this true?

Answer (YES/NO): YES